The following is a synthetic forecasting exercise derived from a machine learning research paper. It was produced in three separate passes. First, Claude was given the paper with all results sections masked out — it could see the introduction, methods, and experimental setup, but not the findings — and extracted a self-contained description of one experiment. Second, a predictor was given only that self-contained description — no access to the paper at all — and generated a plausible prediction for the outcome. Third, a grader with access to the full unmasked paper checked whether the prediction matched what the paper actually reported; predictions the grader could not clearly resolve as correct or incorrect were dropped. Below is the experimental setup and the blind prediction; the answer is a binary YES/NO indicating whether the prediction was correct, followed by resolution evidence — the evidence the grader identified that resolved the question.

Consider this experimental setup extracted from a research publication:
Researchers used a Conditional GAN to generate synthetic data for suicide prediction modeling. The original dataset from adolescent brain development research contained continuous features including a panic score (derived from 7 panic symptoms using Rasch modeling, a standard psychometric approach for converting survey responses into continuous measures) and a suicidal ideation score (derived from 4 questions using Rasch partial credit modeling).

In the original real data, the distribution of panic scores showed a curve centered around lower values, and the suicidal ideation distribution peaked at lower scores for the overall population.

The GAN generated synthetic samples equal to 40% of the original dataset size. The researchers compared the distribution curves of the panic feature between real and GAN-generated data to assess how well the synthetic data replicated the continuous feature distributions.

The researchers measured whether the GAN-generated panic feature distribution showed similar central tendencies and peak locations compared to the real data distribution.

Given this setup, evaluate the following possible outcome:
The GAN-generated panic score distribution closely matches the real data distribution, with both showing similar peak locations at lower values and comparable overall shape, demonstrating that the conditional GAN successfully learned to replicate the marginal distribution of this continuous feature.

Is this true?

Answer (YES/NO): YES